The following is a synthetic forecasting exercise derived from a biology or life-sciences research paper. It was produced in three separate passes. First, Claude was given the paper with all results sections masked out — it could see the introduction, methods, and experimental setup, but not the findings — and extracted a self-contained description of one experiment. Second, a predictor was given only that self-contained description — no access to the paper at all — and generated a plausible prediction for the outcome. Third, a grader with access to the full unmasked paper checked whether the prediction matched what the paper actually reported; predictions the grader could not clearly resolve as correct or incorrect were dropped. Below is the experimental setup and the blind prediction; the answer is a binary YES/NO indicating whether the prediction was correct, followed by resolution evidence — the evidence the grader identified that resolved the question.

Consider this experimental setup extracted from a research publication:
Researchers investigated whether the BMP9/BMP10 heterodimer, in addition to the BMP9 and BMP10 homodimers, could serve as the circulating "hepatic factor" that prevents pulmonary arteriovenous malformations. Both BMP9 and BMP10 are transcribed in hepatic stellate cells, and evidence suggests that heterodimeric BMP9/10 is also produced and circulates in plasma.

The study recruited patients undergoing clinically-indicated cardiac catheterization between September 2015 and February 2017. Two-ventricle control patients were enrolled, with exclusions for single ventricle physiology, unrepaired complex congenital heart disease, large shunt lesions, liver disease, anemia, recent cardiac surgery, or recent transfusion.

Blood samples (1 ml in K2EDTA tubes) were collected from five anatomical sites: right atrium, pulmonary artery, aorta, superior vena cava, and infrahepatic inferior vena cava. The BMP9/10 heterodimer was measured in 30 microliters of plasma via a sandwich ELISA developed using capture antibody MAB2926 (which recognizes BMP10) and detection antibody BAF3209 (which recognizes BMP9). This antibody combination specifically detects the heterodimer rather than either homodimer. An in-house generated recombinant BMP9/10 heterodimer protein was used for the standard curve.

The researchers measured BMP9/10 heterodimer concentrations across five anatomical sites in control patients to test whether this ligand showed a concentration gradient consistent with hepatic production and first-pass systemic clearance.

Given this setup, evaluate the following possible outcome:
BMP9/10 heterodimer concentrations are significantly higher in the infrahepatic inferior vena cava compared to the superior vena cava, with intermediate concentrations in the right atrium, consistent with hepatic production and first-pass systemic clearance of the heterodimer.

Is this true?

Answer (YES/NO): NO